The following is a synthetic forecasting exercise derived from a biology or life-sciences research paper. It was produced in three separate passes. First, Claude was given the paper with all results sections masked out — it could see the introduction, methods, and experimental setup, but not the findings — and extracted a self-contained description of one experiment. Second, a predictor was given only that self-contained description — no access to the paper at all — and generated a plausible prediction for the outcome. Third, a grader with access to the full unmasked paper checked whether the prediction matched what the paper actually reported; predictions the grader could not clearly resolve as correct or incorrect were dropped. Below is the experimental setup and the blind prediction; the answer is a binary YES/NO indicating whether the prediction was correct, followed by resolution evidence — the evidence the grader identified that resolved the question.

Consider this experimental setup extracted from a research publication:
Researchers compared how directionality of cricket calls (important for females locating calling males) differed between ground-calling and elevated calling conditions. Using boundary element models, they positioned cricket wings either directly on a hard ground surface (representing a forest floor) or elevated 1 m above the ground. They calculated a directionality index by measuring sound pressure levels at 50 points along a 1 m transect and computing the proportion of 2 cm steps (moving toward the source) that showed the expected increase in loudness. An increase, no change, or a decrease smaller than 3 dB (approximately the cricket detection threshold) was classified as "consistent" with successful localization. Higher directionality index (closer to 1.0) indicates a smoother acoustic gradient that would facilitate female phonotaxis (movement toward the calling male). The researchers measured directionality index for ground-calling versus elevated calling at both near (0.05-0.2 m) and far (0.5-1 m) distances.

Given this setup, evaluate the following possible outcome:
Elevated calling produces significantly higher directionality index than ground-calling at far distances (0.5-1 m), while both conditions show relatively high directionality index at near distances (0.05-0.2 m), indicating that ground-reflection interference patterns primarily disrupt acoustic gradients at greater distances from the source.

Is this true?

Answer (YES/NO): NO